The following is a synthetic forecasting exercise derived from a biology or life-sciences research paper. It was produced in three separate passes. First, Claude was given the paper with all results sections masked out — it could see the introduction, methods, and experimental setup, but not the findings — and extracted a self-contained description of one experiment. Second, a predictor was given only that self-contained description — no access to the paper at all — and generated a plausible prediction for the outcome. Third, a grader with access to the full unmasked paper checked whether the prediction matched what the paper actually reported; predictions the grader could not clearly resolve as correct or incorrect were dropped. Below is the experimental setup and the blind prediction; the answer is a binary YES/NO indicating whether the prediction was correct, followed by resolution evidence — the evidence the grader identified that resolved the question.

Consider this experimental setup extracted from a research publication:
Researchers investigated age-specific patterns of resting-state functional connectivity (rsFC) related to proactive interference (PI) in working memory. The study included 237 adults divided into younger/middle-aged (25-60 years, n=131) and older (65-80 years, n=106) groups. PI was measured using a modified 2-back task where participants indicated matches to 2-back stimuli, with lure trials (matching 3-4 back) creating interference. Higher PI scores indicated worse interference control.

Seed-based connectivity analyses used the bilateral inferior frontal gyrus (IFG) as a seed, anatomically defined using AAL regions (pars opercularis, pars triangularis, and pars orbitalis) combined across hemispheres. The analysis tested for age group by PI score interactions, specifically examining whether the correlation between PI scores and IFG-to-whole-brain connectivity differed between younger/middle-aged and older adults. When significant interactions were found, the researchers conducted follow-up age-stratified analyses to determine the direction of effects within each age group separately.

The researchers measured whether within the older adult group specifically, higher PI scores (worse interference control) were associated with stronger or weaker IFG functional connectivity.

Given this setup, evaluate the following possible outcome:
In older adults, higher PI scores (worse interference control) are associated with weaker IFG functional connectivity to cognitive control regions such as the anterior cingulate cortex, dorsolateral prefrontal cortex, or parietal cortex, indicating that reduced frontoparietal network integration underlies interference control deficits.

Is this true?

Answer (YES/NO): NO